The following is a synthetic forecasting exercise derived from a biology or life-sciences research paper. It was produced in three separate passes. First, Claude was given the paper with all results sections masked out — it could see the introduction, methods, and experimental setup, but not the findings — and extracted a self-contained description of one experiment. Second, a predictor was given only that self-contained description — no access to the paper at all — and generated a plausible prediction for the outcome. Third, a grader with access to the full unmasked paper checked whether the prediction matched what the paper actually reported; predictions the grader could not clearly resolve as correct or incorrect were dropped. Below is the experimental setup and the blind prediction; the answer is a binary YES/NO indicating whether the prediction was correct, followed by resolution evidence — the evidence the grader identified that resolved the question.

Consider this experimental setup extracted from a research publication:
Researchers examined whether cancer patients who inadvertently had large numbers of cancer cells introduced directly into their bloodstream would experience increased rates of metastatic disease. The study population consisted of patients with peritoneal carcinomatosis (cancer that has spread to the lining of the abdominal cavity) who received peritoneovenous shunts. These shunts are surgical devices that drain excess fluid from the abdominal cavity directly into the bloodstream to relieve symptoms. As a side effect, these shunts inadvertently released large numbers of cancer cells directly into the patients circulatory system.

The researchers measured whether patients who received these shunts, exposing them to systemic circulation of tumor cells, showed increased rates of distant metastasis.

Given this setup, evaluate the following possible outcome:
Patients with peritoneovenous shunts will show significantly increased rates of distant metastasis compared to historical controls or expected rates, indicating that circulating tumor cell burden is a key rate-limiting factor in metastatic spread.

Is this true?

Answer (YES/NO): NO